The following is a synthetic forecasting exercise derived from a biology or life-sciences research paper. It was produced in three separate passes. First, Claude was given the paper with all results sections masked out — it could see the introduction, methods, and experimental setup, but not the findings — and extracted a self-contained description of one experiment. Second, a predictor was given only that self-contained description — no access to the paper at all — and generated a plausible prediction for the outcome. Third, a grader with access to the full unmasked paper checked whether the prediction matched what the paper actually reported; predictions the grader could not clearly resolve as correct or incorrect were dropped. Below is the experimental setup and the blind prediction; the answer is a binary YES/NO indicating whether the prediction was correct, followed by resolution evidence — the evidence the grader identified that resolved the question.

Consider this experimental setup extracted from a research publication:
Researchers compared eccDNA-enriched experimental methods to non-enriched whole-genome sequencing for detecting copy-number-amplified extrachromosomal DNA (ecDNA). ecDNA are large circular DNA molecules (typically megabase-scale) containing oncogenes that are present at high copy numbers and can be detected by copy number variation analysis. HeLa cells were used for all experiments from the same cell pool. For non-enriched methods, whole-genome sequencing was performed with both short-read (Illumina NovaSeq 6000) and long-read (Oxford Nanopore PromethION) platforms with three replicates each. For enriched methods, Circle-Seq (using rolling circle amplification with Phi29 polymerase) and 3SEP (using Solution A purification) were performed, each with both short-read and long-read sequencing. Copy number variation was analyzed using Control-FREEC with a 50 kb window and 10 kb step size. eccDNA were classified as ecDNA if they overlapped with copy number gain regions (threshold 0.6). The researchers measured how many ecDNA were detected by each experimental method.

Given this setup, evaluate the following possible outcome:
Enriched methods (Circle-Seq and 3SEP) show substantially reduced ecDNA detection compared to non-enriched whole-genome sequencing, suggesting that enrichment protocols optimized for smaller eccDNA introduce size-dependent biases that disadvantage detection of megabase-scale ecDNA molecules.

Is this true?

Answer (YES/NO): NO